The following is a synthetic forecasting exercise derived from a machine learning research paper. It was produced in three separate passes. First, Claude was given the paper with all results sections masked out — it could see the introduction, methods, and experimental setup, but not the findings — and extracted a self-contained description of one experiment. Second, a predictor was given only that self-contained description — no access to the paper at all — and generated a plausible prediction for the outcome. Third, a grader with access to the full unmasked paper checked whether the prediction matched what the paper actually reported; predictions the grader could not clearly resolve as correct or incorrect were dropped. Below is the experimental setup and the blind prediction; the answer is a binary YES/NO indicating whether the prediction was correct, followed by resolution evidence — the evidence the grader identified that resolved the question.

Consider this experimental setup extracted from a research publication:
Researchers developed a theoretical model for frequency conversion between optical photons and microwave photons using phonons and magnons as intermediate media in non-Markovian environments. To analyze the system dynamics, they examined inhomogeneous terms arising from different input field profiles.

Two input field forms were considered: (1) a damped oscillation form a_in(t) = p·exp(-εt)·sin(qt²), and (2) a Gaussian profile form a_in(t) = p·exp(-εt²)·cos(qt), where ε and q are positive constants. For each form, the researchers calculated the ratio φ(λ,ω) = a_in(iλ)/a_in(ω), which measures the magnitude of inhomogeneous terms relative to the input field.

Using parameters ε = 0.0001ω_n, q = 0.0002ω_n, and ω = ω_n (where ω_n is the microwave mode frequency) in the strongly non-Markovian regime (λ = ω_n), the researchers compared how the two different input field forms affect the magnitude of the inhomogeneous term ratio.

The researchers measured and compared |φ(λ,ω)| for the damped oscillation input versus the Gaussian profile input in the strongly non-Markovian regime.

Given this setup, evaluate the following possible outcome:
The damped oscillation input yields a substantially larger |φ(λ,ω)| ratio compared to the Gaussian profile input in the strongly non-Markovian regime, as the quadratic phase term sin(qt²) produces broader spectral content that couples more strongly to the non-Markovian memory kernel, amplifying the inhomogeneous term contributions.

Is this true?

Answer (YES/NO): YES